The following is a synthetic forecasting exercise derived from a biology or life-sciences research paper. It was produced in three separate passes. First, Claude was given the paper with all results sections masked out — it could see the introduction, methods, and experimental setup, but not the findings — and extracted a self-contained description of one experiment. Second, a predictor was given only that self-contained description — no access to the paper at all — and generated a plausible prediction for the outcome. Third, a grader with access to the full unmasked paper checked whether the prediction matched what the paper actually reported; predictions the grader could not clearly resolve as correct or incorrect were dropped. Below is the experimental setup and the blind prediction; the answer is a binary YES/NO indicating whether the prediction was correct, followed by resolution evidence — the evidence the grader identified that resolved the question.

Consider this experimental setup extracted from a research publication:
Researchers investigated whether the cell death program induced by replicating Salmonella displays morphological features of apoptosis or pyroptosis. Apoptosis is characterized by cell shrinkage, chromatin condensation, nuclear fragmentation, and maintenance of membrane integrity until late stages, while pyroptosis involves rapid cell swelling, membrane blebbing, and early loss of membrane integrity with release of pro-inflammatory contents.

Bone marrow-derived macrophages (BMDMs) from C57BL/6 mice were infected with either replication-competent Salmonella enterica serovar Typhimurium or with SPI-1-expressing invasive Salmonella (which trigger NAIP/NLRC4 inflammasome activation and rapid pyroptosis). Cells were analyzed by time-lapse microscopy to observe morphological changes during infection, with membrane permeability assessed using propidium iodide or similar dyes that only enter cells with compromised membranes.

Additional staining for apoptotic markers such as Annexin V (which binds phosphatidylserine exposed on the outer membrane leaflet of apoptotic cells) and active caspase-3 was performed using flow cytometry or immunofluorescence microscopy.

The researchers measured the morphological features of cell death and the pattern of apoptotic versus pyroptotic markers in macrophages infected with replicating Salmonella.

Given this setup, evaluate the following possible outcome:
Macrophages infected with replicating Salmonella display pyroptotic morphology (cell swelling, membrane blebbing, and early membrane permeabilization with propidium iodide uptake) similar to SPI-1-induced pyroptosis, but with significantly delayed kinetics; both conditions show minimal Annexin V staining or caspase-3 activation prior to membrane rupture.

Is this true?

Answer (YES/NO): NO